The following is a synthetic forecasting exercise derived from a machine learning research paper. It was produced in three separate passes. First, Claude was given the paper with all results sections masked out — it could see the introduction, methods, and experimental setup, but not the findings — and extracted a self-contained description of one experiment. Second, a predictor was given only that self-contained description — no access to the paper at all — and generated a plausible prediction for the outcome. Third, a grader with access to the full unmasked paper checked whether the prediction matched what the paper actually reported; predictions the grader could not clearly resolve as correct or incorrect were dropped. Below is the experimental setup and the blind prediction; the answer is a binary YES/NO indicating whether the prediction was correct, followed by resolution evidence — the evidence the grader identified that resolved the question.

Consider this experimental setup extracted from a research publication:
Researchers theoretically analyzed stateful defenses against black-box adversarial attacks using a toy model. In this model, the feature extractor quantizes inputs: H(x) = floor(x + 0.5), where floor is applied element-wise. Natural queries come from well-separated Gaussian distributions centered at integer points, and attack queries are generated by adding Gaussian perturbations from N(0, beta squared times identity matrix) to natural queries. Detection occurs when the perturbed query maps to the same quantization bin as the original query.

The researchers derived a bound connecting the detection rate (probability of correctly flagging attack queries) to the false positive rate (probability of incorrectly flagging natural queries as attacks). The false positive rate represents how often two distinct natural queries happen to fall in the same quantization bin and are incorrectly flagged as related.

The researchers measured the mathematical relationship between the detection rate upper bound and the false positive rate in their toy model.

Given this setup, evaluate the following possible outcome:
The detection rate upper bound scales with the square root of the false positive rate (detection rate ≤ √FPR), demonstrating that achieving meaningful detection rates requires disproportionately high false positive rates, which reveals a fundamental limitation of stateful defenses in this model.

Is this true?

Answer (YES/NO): NO